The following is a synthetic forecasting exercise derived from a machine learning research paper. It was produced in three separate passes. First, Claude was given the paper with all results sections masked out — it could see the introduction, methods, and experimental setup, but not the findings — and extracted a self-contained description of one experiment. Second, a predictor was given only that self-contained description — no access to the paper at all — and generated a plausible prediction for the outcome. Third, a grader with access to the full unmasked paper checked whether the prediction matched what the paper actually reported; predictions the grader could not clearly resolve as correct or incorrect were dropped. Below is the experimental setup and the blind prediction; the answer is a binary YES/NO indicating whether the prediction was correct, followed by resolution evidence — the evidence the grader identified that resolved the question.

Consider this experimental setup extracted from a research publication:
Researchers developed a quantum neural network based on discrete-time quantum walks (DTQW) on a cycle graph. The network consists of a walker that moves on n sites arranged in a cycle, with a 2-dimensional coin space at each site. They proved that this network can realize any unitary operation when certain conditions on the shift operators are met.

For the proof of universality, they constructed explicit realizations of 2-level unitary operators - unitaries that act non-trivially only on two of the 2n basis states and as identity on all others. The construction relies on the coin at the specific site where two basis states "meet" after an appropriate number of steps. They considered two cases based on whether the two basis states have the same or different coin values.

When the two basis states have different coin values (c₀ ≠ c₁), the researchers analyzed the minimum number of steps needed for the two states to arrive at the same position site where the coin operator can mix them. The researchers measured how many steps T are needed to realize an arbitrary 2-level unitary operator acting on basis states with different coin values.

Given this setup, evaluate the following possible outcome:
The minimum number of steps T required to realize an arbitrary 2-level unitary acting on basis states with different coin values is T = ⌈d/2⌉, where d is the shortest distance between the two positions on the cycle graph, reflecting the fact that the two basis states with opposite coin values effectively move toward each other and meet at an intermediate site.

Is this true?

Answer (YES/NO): NO